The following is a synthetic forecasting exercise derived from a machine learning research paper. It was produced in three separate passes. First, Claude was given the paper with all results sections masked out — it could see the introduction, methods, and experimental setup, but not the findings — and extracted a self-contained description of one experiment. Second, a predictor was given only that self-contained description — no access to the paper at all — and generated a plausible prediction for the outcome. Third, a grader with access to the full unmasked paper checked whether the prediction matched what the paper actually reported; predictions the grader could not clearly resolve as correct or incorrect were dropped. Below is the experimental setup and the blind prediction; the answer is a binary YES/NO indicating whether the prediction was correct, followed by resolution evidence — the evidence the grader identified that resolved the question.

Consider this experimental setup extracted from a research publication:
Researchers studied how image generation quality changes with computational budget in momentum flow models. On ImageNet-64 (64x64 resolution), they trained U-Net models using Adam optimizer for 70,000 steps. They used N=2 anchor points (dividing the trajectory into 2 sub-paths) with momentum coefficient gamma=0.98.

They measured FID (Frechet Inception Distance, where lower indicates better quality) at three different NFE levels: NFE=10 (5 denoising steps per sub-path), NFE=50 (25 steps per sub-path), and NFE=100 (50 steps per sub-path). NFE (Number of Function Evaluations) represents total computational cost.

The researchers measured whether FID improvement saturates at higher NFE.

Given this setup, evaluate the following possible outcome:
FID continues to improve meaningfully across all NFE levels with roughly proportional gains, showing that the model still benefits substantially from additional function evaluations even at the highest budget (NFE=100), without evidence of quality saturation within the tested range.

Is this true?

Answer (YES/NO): NO